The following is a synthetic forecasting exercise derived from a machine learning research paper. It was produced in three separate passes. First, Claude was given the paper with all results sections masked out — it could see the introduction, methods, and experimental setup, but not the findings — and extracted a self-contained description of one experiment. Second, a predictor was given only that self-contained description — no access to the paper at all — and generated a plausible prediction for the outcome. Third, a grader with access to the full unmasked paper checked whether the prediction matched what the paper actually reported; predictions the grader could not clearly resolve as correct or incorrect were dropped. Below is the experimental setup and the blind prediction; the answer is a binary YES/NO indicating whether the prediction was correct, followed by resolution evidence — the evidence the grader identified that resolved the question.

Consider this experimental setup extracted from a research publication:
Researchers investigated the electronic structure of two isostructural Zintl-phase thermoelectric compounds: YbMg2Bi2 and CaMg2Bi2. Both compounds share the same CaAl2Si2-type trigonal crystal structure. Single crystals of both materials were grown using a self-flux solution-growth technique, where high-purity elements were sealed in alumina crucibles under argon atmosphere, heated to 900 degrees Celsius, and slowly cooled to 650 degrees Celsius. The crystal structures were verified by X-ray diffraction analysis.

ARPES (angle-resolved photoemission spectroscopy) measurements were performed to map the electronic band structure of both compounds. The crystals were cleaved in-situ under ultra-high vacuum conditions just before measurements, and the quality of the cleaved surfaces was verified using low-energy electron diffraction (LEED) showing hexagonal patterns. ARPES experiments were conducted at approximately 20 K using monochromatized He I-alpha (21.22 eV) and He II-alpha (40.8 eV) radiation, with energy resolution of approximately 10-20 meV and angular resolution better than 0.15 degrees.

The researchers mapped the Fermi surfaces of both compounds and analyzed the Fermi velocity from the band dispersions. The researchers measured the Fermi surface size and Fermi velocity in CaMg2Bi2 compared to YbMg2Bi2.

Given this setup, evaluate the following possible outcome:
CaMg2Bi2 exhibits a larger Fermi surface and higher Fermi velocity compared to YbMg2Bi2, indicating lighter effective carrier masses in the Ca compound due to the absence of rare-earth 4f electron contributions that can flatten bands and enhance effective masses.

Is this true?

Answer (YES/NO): NO